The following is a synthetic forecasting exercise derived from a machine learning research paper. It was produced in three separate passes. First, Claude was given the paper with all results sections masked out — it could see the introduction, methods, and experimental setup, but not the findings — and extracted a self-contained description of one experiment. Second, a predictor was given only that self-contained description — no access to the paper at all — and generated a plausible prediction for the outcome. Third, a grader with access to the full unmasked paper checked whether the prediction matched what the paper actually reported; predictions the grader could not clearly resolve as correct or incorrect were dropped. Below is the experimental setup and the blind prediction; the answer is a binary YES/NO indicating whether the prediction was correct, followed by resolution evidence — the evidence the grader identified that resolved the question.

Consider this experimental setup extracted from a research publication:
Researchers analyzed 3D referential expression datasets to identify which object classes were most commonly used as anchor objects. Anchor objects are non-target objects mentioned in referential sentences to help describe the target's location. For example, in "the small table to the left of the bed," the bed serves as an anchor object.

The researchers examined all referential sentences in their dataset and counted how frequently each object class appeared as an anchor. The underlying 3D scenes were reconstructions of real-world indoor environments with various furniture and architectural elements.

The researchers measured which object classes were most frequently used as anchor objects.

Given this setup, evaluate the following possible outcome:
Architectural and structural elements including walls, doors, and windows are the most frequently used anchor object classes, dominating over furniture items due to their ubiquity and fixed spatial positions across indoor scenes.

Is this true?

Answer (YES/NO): YES